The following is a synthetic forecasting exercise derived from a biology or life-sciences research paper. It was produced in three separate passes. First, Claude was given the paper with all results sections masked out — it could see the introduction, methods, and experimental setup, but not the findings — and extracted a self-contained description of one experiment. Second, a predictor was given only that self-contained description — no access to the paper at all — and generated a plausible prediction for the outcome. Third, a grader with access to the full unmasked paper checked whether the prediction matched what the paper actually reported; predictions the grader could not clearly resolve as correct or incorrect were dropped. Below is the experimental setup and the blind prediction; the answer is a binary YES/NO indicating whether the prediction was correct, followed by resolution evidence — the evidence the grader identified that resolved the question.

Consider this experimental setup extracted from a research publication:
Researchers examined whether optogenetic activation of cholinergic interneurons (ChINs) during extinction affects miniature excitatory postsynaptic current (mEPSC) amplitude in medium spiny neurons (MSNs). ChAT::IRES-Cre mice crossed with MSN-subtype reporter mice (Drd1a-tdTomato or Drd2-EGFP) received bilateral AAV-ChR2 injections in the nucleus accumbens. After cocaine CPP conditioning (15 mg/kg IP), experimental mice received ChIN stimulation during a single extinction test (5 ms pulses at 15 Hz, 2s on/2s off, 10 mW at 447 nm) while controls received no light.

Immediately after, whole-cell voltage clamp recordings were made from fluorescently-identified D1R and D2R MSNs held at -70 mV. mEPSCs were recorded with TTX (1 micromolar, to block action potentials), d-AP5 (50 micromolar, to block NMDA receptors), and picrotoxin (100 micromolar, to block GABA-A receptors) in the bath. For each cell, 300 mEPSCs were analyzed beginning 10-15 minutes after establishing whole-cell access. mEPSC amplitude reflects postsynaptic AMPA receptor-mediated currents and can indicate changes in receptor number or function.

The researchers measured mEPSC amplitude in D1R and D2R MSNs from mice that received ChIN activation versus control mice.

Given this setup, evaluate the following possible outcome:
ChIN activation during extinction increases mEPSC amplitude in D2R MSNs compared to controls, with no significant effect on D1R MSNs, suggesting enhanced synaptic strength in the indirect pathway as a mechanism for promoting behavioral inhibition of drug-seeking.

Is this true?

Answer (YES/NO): NO